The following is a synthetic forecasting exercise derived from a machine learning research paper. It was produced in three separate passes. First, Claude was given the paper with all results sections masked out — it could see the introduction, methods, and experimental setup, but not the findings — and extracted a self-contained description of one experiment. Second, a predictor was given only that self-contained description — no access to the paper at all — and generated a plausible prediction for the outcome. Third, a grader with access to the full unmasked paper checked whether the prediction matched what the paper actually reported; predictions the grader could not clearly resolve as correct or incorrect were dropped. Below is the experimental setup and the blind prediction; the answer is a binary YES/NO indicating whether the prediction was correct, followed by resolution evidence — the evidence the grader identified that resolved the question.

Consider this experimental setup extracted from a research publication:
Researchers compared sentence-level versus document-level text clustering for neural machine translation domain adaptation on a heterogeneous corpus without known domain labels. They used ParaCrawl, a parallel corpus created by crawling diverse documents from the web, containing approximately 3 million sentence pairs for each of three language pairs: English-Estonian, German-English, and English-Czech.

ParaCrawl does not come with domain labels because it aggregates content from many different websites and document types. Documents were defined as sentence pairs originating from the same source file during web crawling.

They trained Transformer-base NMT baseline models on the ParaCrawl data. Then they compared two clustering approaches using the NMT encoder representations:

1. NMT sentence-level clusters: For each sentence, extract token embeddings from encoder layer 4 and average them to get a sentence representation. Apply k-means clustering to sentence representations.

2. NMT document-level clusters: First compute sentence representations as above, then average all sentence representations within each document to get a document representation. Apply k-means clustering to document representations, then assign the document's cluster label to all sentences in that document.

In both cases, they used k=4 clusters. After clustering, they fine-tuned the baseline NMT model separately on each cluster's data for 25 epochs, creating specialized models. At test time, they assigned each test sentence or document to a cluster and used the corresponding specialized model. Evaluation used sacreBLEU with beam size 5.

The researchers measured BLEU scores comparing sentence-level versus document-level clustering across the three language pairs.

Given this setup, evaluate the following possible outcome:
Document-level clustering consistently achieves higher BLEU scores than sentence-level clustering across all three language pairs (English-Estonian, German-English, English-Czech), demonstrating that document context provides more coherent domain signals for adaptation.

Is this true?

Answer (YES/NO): NO